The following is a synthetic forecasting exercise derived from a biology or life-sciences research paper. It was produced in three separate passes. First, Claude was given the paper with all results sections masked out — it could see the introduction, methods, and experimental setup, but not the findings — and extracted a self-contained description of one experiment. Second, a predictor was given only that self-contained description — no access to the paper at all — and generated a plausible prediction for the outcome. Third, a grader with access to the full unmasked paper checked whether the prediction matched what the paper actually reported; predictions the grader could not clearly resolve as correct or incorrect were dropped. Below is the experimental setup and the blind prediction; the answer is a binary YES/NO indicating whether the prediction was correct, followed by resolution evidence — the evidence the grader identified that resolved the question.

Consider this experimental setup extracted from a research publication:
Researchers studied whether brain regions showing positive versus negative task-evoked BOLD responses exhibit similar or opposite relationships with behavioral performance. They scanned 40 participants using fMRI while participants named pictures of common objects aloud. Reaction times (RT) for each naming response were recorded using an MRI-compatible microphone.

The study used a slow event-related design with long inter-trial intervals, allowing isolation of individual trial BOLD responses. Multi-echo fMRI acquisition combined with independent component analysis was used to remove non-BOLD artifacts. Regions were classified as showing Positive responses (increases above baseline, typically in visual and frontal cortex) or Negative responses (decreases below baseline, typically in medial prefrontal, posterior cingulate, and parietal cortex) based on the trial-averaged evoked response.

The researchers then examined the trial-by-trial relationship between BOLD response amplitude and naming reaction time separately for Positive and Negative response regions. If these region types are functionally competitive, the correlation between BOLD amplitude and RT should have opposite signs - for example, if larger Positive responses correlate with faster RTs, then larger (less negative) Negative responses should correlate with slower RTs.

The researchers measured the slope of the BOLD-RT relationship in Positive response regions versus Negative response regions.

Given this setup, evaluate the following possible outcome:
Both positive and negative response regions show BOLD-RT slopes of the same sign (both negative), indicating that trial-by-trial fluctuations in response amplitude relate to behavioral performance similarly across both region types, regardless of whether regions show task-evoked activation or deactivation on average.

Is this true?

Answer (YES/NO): NO